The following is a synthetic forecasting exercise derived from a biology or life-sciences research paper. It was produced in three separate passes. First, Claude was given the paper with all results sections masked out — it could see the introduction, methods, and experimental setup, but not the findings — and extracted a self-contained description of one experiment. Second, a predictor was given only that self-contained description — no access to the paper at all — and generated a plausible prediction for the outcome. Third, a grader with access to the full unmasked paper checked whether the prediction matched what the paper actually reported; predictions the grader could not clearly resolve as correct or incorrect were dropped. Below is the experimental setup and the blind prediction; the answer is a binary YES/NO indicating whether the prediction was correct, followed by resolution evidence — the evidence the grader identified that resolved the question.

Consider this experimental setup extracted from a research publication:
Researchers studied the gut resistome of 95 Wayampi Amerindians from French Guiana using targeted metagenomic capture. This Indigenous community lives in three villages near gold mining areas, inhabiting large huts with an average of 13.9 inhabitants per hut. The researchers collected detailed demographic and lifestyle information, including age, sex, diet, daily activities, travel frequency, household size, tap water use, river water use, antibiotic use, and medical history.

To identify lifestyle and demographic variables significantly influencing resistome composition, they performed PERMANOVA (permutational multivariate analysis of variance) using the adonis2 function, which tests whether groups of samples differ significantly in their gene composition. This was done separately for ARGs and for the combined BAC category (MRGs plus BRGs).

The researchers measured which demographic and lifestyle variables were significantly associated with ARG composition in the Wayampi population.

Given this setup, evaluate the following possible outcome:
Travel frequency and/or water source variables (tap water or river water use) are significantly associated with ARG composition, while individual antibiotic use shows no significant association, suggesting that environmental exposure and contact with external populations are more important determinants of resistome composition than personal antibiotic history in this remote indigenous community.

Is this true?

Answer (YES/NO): NO